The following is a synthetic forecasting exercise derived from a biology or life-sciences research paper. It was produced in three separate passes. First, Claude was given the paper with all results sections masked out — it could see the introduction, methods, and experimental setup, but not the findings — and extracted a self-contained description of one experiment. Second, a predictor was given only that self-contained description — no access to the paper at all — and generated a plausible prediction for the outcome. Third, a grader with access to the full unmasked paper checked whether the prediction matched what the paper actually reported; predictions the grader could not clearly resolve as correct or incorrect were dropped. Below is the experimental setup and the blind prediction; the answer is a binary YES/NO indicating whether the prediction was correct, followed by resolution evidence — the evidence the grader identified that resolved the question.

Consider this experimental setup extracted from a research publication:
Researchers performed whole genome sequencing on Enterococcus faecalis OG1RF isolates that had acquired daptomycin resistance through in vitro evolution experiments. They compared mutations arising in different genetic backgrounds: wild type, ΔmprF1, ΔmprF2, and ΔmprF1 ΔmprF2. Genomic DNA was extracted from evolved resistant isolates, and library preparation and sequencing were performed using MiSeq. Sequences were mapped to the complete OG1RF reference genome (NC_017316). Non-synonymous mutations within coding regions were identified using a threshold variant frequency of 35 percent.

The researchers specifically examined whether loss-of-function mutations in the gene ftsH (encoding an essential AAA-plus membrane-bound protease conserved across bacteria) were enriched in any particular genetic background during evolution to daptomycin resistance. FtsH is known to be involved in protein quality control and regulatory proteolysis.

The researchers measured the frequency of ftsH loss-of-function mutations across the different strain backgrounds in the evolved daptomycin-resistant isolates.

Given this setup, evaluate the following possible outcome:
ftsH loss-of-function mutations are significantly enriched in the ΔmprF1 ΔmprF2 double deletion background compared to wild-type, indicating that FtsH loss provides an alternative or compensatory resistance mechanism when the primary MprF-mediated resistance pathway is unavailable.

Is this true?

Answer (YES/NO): NO